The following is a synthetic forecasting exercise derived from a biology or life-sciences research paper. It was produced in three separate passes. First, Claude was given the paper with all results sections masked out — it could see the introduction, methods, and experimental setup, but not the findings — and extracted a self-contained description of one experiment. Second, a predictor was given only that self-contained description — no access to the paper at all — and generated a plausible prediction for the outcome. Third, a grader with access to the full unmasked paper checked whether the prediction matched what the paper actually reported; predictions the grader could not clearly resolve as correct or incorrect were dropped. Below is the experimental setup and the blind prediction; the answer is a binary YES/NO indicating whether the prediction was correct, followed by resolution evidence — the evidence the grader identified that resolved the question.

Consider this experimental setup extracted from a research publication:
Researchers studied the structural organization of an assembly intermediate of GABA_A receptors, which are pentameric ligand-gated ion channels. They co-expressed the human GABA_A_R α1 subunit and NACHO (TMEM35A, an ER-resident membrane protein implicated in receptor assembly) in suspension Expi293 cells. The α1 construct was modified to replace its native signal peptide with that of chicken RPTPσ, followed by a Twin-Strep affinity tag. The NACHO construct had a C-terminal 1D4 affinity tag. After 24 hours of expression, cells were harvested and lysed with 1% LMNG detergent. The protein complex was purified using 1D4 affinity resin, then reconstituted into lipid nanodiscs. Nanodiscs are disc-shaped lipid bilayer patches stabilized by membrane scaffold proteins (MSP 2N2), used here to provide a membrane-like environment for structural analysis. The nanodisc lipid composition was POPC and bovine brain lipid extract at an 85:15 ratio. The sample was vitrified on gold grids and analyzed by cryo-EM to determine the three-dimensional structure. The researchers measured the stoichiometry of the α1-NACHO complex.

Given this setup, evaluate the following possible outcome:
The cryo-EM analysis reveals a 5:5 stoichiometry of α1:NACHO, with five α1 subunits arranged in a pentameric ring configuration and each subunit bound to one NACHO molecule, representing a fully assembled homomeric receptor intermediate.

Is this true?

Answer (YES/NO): NO